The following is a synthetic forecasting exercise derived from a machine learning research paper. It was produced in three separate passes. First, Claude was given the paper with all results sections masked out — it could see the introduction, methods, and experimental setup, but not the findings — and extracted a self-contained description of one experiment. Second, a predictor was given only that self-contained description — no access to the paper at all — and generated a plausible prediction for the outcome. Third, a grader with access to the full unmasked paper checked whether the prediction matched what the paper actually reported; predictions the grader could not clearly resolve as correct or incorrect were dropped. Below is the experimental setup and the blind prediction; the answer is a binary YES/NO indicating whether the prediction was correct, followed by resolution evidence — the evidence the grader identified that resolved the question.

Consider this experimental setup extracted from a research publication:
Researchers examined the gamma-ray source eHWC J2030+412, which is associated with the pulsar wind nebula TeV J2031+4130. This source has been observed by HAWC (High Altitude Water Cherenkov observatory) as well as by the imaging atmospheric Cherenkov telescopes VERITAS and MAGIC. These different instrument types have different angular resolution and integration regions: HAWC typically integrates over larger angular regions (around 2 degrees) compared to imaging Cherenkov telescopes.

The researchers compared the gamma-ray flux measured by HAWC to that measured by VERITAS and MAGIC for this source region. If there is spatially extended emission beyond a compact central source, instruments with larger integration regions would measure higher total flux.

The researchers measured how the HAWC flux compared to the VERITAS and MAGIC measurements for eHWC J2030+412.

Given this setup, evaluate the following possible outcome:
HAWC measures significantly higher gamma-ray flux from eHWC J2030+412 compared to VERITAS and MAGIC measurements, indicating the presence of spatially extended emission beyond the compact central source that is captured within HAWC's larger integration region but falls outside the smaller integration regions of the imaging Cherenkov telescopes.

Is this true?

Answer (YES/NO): YES